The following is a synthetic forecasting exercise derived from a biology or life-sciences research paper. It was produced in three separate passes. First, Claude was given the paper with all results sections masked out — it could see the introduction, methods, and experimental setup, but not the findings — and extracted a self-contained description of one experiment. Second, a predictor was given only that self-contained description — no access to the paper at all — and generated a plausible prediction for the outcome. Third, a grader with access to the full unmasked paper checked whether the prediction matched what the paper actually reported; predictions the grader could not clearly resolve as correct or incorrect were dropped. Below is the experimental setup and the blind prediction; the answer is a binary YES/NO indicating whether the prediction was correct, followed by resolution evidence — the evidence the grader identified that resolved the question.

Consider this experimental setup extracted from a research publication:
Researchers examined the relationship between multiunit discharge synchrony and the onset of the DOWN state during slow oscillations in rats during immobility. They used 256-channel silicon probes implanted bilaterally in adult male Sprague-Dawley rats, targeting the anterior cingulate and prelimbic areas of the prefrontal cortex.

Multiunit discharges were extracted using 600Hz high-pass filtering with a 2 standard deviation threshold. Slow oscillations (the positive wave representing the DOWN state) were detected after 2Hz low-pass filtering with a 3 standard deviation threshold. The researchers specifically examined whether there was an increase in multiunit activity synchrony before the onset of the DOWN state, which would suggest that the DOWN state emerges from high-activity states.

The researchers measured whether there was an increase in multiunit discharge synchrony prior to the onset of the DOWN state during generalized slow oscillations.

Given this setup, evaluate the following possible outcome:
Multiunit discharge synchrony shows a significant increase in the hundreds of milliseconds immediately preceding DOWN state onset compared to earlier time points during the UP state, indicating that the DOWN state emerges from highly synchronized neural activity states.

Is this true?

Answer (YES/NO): NO